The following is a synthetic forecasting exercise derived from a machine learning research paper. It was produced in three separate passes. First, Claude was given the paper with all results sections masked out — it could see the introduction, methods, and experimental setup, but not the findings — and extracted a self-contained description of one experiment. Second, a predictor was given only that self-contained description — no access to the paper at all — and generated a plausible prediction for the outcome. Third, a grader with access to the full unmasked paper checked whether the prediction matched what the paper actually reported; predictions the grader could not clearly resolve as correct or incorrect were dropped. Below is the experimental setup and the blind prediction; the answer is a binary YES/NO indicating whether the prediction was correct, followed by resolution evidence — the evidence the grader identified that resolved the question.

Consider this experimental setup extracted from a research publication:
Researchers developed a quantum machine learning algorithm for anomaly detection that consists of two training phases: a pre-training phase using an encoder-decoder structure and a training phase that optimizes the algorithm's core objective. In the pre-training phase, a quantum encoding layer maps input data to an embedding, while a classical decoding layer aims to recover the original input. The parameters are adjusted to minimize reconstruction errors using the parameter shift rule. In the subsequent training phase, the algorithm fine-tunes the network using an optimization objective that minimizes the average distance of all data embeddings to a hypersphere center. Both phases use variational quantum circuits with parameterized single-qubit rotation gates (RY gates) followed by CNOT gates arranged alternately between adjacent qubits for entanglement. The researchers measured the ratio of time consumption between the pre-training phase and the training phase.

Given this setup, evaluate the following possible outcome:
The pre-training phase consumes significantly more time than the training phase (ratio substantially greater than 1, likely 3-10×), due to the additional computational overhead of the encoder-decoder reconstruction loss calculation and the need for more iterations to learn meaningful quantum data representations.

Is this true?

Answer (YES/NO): NO